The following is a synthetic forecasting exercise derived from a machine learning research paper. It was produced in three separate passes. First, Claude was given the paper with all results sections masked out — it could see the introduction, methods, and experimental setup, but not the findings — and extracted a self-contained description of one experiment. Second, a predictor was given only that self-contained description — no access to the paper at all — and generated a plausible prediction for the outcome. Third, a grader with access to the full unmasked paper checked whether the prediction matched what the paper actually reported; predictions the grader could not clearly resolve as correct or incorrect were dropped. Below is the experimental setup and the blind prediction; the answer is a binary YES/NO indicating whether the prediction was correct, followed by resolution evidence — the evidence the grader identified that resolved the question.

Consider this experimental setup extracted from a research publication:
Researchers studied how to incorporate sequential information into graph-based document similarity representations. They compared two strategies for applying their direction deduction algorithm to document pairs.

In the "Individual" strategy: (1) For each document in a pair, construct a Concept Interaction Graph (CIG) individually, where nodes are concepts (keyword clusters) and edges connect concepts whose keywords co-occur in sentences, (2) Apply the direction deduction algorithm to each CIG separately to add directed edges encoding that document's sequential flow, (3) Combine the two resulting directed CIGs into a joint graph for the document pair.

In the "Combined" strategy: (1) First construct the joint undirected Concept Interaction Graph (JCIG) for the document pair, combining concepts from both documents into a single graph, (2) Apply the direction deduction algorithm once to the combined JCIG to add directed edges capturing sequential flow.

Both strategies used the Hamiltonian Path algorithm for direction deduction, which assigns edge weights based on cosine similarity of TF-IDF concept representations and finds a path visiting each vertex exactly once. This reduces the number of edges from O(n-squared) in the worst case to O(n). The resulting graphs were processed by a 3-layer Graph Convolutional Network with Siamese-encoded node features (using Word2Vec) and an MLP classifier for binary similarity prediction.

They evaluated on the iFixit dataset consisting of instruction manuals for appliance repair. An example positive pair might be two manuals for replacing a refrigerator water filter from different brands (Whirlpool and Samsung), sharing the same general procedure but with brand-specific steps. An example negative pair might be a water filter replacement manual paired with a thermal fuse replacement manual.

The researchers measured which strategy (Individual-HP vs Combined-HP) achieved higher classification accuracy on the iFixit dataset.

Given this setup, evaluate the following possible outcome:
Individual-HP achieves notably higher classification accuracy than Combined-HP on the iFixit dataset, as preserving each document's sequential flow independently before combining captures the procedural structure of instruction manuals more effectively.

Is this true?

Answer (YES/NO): NO